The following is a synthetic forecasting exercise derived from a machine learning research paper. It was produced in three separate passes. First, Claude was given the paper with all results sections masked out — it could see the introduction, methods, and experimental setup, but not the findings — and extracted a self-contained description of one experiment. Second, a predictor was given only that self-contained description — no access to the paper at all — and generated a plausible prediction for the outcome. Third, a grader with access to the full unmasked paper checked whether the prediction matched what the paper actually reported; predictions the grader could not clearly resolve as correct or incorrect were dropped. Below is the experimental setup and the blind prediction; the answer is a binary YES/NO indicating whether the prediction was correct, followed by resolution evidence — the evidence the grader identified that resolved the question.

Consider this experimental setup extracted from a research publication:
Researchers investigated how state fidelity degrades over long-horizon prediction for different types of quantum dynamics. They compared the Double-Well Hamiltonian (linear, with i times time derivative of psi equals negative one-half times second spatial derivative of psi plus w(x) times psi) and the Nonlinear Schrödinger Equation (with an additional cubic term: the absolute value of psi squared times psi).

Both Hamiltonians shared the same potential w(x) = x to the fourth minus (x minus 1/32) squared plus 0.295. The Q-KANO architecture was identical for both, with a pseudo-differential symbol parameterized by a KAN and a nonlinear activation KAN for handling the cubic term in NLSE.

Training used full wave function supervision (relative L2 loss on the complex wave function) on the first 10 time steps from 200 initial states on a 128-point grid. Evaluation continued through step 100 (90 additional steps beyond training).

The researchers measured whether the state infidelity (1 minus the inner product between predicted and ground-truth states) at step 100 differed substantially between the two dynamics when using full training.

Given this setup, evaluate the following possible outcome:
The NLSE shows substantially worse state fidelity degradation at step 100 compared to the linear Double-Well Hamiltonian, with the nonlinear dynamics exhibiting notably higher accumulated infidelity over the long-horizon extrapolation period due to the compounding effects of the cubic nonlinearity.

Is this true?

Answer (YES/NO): NO